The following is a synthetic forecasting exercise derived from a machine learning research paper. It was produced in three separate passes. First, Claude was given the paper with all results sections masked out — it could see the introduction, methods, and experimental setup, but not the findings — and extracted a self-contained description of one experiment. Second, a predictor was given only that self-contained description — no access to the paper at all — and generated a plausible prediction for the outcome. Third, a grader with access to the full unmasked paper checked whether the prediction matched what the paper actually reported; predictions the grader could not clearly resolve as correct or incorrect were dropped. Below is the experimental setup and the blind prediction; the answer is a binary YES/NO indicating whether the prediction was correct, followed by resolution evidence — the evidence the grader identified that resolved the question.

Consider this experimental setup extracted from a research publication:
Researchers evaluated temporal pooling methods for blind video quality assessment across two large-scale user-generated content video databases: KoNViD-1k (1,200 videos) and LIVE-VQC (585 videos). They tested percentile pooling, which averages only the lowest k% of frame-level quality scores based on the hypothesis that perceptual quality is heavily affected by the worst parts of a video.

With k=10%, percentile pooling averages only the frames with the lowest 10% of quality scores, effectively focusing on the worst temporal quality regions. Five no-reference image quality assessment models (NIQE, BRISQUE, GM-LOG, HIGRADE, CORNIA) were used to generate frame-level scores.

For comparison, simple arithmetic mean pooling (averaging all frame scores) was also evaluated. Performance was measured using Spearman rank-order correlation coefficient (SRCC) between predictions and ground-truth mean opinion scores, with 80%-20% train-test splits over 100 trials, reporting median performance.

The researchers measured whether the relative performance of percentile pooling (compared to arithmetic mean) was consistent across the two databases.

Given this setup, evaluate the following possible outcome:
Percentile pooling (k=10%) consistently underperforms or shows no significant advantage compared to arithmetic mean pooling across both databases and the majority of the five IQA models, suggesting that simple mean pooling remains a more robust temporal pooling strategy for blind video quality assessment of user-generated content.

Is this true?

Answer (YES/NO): NO